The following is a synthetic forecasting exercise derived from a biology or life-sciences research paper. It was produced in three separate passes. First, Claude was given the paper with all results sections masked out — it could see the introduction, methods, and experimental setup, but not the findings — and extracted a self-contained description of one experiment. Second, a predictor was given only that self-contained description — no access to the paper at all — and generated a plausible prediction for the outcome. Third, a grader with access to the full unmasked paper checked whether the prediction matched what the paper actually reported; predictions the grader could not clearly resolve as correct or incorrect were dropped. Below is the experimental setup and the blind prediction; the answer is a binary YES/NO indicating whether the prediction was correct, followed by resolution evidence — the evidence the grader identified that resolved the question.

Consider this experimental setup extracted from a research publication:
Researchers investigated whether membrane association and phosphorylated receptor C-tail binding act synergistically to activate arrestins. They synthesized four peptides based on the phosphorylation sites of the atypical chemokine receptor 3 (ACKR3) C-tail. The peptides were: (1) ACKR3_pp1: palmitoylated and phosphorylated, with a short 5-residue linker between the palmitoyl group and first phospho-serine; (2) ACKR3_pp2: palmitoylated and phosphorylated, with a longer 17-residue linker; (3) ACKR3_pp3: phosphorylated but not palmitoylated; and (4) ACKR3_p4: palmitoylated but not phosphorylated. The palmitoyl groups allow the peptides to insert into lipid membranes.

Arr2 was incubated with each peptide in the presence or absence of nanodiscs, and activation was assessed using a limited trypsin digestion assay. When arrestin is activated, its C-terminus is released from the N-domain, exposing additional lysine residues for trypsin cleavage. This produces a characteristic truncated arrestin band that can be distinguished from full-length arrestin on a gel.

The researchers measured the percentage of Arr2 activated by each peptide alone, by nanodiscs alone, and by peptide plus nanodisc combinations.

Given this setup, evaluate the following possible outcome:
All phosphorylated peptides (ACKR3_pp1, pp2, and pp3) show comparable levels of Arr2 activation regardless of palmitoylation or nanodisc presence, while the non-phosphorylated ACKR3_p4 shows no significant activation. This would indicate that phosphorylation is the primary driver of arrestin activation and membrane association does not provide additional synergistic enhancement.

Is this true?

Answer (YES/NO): NO